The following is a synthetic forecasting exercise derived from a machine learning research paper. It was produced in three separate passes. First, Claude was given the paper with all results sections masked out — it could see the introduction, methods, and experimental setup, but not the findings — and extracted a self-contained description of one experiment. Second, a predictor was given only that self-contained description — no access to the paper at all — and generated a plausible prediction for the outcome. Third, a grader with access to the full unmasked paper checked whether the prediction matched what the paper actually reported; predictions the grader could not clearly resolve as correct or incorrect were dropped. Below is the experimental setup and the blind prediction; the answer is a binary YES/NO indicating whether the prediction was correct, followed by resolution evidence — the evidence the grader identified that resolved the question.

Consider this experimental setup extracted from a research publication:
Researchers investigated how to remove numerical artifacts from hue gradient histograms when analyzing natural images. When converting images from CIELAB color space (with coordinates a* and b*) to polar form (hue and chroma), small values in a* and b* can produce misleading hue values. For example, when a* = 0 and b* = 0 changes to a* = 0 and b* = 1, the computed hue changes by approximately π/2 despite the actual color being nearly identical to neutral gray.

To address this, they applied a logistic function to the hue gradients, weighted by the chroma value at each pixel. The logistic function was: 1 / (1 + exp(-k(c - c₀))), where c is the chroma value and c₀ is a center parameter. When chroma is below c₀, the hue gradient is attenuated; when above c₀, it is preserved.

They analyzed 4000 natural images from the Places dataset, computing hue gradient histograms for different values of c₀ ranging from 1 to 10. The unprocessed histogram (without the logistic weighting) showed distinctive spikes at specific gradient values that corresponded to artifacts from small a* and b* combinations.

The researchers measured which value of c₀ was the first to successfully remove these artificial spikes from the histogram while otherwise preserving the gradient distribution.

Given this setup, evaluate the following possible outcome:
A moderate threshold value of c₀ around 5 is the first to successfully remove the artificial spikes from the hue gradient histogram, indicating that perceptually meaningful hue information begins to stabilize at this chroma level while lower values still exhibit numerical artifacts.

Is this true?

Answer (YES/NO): YES